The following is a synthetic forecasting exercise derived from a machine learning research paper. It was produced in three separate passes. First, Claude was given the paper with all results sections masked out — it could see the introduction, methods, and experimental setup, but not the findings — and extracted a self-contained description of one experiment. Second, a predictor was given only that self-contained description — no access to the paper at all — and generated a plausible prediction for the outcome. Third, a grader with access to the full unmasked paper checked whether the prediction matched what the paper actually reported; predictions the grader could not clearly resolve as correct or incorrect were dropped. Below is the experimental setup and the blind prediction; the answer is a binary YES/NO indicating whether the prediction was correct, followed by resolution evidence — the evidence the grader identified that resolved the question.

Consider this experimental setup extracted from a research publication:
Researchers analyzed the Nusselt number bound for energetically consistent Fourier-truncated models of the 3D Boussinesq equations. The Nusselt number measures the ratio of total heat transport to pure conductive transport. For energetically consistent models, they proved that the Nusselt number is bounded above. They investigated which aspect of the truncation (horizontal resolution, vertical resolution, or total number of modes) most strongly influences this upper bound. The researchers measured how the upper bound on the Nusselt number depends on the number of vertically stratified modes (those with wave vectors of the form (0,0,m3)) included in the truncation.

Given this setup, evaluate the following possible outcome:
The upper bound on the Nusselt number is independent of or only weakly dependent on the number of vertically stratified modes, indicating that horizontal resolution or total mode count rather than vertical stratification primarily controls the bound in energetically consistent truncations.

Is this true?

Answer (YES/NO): NO